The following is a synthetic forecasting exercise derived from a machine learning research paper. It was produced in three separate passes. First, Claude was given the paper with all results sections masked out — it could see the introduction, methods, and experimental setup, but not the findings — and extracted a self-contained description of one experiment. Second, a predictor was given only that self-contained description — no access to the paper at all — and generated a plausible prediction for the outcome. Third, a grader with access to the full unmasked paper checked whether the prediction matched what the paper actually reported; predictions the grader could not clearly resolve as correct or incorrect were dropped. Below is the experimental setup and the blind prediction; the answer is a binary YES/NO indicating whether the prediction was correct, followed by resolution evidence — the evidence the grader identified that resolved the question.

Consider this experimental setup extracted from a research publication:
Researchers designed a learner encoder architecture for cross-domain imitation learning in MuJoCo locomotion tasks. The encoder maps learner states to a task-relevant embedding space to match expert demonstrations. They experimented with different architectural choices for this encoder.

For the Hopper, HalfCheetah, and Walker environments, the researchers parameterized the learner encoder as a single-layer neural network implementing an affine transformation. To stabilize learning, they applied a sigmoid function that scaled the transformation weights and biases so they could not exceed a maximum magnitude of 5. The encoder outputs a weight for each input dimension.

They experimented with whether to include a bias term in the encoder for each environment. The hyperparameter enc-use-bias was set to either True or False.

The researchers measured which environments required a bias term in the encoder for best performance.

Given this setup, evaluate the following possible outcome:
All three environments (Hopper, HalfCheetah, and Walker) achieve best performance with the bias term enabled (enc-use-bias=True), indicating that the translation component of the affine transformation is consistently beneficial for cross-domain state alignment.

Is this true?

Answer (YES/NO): NO